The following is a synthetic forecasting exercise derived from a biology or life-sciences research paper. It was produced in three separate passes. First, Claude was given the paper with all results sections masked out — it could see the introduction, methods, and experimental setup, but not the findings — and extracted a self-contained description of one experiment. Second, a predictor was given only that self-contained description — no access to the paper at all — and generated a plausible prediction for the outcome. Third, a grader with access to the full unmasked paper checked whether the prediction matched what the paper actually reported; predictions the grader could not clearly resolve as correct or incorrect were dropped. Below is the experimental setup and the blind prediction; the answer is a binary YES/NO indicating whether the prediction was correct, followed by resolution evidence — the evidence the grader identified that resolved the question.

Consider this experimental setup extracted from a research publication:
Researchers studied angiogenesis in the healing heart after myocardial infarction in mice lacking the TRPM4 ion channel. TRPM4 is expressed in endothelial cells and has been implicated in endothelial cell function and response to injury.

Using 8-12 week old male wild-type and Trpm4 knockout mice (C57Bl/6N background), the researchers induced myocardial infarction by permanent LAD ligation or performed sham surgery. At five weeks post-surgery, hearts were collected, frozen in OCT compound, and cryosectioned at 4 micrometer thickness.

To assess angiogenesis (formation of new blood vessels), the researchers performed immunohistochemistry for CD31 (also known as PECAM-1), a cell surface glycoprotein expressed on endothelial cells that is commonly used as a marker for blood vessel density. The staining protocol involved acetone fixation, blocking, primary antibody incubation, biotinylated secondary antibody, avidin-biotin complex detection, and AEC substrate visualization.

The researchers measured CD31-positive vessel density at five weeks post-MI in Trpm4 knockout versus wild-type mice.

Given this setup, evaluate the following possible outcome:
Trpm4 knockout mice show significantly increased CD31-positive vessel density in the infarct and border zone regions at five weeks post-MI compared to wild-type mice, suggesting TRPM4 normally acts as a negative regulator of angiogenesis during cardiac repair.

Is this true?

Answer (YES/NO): NO